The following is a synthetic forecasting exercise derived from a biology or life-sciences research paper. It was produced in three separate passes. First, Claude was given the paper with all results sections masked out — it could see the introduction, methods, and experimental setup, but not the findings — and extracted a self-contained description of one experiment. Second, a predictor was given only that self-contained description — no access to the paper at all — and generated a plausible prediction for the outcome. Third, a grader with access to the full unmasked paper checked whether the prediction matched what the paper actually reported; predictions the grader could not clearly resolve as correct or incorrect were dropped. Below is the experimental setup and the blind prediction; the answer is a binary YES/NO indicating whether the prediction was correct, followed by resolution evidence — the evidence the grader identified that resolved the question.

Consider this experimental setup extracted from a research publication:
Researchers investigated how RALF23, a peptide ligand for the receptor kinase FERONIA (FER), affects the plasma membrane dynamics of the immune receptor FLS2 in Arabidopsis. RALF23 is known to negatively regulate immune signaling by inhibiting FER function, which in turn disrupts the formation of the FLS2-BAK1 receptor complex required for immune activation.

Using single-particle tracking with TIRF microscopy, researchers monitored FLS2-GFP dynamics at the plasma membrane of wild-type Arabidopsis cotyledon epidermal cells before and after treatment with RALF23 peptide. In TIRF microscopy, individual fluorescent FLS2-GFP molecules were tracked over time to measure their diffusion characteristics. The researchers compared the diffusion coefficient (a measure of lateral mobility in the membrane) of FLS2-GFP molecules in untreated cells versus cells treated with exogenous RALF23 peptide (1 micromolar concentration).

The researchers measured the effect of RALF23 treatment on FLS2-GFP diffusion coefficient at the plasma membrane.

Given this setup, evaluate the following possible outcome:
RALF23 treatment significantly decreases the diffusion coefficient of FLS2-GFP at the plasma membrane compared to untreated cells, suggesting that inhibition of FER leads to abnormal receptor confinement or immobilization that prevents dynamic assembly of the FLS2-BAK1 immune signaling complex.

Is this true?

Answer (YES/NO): NO